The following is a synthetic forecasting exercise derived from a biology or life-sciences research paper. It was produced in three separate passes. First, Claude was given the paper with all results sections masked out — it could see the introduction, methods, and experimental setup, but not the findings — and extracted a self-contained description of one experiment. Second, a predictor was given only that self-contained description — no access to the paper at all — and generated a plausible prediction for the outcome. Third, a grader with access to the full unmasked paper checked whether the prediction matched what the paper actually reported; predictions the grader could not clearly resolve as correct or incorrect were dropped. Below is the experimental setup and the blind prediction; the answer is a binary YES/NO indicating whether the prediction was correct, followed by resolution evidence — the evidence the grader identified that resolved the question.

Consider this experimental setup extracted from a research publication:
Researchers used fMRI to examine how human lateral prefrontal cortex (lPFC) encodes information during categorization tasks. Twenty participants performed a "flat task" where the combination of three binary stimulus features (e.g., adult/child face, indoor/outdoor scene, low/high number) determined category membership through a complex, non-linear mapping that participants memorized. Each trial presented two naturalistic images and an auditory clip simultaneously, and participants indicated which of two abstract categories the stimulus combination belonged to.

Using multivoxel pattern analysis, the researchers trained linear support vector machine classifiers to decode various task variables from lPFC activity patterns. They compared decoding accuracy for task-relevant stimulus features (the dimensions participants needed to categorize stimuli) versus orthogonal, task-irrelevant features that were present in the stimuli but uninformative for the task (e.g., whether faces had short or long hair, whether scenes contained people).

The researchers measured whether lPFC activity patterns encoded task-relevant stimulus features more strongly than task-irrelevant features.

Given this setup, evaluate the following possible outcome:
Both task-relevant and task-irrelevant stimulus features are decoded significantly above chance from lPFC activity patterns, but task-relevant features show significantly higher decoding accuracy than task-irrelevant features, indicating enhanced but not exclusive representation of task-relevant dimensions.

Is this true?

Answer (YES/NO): NO